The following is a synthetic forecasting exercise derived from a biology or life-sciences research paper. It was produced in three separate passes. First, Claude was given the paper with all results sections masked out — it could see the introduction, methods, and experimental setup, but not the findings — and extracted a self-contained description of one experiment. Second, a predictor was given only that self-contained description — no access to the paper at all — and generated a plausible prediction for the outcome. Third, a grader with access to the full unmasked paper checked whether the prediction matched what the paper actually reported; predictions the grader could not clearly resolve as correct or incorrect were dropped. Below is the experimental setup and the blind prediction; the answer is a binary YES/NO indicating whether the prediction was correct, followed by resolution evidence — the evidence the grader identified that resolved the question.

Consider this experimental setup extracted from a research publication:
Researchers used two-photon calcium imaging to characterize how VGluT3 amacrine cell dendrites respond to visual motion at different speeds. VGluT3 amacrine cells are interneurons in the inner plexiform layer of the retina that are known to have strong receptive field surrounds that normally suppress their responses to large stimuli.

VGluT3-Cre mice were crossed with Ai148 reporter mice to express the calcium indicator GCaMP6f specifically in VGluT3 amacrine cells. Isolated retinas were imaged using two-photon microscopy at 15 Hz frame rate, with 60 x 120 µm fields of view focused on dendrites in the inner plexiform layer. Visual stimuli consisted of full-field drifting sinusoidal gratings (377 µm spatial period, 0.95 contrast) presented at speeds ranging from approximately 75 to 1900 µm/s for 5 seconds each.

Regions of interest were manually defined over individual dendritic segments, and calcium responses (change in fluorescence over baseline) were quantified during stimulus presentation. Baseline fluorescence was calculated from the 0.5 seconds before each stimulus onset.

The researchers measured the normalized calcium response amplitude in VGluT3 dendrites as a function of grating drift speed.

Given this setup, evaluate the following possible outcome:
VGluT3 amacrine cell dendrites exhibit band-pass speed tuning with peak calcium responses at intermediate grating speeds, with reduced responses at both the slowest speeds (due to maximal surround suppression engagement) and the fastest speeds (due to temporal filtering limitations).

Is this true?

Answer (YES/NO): NO